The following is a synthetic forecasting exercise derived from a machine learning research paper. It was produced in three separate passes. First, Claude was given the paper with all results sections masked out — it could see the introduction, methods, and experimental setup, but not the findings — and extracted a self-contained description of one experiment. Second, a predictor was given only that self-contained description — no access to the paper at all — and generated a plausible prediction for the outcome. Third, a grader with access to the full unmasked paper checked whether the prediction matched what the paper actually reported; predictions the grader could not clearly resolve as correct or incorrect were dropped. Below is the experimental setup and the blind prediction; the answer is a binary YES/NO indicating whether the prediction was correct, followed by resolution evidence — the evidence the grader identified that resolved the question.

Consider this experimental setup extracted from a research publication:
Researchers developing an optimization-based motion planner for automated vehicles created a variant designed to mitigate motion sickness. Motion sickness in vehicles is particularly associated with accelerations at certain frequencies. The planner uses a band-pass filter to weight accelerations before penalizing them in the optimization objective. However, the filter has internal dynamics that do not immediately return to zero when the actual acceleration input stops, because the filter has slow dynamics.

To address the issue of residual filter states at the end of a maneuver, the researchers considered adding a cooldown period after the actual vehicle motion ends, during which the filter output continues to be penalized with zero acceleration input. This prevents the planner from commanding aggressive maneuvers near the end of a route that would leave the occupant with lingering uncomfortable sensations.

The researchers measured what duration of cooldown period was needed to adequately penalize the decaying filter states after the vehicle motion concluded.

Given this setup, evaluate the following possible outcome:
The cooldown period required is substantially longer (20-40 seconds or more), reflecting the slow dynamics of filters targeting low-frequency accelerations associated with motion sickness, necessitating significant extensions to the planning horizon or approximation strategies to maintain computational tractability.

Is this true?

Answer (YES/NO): YES